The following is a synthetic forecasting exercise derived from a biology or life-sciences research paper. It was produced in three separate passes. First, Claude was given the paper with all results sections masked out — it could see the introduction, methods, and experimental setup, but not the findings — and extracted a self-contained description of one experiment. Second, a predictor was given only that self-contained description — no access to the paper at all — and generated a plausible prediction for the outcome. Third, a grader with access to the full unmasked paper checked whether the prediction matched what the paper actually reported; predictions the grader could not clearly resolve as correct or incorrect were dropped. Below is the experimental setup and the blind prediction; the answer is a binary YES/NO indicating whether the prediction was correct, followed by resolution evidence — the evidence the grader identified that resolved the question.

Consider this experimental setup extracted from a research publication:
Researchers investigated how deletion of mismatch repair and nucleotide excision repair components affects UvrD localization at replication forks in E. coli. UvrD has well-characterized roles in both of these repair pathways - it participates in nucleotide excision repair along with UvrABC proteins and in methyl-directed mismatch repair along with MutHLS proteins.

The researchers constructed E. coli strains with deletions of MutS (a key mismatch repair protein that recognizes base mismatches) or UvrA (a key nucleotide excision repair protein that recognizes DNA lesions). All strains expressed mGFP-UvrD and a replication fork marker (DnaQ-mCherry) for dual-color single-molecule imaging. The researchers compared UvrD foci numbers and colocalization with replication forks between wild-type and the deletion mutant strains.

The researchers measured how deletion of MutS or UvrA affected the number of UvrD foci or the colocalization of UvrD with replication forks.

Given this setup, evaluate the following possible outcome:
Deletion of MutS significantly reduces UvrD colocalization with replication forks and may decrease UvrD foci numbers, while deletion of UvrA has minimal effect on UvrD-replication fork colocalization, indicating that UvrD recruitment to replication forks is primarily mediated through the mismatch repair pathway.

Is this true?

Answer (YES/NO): NO